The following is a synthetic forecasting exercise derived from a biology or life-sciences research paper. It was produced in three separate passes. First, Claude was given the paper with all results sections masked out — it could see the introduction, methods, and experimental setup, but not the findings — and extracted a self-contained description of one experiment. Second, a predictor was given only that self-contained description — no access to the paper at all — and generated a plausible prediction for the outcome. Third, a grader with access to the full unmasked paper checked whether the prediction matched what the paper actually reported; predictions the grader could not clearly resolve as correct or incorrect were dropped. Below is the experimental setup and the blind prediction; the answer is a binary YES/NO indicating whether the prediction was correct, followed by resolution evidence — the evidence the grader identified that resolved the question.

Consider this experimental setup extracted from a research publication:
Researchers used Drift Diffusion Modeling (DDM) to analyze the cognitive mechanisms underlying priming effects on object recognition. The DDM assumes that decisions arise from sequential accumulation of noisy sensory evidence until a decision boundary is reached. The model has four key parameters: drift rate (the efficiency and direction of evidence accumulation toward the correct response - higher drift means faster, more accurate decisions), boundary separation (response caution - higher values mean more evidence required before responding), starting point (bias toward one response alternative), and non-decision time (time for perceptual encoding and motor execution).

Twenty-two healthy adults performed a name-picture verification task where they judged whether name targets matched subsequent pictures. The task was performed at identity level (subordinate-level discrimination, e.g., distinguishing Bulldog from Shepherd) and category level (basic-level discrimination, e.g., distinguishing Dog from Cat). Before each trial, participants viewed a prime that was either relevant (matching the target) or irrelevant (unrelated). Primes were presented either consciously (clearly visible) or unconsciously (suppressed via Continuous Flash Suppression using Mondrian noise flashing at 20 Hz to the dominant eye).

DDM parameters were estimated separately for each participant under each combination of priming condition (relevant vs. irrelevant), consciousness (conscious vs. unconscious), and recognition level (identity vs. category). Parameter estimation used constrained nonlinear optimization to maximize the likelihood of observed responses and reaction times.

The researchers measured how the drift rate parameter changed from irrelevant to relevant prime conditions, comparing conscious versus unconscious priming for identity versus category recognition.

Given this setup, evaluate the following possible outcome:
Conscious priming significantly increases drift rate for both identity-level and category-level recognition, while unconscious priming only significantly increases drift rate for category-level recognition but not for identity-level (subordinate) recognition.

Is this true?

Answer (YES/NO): NO